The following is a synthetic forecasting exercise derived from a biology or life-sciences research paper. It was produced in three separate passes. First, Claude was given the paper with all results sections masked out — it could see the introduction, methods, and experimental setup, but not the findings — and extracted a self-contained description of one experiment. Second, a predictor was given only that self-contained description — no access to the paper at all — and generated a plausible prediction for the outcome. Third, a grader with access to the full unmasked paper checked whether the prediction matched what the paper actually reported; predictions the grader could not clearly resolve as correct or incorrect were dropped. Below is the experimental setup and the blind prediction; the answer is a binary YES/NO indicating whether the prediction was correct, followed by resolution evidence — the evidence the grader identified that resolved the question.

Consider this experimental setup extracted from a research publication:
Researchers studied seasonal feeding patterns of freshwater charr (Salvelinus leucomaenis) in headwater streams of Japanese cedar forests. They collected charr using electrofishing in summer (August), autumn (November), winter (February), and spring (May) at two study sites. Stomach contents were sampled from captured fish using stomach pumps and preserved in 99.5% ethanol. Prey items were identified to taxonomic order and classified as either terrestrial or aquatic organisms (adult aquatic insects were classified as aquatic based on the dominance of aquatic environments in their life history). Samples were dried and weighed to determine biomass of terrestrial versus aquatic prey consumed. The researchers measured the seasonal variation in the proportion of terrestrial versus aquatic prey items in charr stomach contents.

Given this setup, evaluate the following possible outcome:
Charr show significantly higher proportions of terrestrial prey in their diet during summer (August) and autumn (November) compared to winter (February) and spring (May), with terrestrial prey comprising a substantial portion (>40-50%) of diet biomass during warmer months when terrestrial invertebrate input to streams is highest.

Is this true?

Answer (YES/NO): NO